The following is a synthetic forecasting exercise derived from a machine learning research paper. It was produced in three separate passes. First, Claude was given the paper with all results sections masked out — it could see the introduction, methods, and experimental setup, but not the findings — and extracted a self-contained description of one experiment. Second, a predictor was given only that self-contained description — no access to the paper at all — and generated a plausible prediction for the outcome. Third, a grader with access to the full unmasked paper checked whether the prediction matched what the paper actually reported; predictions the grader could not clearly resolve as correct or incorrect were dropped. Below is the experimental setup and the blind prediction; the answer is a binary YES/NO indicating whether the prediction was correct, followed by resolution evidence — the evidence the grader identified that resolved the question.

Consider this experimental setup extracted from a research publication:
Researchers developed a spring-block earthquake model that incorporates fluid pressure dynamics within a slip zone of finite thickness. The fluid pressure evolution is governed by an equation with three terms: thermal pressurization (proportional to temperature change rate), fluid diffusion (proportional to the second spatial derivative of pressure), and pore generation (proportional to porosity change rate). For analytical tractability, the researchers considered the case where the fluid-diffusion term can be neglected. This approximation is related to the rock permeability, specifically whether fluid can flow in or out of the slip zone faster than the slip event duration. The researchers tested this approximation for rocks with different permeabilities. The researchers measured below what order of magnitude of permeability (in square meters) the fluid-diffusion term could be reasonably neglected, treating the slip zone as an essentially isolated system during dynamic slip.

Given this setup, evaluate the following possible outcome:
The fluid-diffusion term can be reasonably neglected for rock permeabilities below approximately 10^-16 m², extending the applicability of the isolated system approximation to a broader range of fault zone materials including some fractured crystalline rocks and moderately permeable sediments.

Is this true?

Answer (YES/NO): NO